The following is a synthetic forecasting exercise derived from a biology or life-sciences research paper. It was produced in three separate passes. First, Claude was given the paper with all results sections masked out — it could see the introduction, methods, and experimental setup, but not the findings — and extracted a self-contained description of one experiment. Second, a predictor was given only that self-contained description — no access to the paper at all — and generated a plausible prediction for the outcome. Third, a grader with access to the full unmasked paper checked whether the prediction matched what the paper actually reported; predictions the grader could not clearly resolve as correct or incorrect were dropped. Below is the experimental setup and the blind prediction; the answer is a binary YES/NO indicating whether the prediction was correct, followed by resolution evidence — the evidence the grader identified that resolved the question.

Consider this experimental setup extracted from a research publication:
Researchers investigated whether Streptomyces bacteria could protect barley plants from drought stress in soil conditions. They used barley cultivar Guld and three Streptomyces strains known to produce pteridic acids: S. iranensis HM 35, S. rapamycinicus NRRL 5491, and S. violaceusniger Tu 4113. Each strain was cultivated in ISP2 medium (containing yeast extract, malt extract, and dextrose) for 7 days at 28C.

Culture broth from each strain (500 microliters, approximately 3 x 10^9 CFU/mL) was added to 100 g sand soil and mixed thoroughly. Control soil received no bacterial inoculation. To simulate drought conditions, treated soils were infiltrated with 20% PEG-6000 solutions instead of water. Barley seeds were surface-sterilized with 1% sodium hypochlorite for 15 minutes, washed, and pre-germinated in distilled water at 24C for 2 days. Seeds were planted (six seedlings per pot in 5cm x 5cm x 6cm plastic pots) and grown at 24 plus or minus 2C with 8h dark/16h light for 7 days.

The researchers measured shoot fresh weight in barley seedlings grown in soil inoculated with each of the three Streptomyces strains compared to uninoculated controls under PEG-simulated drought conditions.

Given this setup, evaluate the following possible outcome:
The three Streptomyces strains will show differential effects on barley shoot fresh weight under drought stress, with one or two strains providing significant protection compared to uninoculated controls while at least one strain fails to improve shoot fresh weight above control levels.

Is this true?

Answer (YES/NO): NO